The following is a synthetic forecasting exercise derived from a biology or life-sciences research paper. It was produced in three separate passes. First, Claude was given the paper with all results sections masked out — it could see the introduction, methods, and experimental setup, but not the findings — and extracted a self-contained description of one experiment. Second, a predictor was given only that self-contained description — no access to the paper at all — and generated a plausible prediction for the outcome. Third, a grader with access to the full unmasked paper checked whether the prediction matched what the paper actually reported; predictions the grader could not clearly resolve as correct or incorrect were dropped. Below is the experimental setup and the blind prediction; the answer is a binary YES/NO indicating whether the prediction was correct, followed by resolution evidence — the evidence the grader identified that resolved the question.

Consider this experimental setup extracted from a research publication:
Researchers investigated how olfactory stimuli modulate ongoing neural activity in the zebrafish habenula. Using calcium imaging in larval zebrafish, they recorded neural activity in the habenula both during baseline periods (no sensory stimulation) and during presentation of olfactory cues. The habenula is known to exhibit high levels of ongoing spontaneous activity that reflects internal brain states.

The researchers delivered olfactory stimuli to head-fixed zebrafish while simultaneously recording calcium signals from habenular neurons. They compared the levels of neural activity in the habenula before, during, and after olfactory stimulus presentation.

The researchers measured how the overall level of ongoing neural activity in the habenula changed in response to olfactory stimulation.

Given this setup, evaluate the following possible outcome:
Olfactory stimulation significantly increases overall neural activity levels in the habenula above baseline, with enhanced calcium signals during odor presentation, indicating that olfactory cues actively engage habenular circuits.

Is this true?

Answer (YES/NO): NO